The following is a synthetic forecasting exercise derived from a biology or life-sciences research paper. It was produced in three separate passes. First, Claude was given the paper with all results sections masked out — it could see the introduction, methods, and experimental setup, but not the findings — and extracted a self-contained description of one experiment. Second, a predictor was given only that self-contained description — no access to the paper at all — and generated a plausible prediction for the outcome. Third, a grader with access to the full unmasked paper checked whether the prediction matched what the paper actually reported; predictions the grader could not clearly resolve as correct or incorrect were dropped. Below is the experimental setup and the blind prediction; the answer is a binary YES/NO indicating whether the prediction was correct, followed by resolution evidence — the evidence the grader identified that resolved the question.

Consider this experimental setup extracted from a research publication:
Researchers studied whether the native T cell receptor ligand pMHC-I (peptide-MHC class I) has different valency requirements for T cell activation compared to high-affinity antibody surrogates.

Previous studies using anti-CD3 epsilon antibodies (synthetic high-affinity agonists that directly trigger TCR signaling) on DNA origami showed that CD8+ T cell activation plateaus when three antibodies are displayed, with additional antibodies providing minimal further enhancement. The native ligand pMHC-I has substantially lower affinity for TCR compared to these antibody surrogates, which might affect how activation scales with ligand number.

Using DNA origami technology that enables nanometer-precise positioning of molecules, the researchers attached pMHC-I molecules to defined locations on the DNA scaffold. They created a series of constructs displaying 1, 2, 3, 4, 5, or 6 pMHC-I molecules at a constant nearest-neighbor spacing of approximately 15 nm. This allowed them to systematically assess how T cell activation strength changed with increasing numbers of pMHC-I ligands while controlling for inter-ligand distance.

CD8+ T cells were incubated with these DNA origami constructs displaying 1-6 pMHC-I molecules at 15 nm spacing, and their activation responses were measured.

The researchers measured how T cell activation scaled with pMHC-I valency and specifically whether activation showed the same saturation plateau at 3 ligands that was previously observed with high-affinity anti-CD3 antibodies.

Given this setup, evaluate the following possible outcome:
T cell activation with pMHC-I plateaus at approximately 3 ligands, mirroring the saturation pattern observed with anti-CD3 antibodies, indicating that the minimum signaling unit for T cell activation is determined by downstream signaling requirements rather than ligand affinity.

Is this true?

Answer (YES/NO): NO